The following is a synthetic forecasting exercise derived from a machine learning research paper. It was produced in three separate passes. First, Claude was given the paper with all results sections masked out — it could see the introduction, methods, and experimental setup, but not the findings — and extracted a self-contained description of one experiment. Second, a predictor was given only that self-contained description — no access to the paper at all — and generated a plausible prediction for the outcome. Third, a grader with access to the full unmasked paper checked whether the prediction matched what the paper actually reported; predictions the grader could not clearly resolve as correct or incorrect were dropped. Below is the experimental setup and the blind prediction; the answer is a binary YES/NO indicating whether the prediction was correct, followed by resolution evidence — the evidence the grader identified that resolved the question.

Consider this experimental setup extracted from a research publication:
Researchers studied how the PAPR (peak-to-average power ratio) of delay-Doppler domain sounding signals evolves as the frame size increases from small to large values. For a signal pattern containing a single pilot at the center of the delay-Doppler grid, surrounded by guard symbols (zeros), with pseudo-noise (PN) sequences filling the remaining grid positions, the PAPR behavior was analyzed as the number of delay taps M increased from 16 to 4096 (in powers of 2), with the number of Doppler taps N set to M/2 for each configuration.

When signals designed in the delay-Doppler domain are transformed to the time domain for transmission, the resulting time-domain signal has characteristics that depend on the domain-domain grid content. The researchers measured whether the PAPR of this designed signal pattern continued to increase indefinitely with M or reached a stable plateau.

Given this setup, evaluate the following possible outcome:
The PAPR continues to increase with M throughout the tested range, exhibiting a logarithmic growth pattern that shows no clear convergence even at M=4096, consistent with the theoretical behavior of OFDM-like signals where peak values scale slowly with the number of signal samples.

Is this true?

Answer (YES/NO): NO